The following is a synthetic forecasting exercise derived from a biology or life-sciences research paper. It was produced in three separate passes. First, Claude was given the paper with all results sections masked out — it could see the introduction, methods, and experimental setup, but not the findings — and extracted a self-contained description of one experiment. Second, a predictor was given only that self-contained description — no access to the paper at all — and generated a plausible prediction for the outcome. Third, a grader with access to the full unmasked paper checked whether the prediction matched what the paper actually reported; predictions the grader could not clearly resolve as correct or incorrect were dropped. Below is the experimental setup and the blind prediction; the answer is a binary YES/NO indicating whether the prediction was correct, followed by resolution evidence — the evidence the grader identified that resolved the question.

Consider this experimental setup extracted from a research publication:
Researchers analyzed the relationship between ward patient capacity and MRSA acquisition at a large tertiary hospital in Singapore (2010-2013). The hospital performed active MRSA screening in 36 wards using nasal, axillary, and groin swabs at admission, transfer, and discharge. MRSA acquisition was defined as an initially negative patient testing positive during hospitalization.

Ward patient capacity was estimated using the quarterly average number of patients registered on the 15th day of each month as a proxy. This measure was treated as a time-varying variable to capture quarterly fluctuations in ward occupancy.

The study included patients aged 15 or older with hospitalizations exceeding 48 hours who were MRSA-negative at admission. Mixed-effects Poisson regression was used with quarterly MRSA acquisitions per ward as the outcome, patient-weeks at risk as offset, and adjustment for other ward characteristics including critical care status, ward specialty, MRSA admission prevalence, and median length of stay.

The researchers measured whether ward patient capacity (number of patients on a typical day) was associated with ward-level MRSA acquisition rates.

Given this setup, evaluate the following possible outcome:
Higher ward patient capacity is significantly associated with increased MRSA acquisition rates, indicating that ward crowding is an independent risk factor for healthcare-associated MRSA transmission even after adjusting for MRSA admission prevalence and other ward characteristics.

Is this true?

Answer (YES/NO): YES